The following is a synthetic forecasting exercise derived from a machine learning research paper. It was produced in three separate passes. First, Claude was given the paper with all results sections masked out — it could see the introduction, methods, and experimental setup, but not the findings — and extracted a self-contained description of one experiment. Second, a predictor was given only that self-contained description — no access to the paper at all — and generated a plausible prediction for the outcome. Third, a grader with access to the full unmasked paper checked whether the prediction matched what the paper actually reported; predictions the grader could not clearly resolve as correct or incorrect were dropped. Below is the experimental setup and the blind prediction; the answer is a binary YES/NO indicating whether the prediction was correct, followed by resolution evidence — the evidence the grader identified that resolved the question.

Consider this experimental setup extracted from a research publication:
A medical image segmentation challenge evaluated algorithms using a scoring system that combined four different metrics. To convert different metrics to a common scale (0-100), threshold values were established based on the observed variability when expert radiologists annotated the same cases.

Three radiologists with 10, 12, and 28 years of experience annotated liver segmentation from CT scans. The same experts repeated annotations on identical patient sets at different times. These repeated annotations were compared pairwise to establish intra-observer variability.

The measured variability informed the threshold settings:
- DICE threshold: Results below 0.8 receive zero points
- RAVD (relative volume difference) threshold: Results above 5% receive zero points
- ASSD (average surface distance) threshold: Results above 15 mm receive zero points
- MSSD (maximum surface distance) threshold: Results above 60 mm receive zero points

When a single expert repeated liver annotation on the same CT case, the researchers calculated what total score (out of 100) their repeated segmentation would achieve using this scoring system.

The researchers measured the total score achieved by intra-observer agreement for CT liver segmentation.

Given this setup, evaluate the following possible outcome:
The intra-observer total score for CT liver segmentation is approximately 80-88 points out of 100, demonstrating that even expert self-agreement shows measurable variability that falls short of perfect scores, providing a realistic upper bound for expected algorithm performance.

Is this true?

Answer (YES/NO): NO